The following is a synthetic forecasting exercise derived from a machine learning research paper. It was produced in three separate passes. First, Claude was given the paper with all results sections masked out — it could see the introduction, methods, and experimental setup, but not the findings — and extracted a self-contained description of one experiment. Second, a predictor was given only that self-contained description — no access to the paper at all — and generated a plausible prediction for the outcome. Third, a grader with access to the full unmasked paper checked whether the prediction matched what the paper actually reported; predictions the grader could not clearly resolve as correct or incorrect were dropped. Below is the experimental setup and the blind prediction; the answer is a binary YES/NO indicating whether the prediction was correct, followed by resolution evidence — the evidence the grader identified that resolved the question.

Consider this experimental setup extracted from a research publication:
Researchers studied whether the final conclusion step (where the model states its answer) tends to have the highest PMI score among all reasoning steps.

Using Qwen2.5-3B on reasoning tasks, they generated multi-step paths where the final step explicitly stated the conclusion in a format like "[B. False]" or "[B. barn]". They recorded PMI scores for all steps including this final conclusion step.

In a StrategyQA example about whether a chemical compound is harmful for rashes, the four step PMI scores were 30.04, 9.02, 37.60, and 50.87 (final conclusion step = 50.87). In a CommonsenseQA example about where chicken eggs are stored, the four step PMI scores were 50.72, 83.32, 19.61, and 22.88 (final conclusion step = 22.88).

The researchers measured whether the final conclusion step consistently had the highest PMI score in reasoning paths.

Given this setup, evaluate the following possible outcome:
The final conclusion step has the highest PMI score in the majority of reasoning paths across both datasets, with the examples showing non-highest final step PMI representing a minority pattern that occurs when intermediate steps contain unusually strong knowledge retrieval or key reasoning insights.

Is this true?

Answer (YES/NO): NO